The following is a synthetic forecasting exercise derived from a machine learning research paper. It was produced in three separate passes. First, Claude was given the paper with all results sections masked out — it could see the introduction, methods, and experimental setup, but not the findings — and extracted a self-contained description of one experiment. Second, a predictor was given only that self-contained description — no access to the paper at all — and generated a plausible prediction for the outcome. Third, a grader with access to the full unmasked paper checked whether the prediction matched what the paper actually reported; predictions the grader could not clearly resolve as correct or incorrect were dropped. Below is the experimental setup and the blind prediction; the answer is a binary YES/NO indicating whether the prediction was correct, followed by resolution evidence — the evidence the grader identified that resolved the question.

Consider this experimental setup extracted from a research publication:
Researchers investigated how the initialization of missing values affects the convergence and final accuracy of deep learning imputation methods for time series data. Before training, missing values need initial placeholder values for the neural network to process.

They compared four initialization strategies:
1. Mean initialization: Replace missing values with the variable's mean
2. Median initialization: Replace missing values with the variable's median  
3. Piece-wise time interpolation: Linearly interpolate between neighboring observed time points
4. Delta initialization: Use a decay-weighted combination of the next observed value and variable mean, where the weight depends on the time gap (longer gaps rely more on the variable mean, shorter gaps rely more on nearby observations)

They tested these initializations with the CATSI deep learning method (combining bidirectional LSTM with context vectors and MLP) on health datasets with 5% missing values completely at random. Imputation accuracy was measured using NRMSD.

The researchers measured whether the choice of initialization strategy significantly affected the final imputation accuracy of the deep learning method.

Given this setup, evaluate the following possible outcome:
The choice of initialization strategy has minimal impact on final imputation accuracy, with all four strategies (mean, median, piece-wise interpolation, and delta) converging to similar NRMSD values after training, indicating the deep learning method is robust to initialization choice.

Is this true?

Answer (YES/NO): NO